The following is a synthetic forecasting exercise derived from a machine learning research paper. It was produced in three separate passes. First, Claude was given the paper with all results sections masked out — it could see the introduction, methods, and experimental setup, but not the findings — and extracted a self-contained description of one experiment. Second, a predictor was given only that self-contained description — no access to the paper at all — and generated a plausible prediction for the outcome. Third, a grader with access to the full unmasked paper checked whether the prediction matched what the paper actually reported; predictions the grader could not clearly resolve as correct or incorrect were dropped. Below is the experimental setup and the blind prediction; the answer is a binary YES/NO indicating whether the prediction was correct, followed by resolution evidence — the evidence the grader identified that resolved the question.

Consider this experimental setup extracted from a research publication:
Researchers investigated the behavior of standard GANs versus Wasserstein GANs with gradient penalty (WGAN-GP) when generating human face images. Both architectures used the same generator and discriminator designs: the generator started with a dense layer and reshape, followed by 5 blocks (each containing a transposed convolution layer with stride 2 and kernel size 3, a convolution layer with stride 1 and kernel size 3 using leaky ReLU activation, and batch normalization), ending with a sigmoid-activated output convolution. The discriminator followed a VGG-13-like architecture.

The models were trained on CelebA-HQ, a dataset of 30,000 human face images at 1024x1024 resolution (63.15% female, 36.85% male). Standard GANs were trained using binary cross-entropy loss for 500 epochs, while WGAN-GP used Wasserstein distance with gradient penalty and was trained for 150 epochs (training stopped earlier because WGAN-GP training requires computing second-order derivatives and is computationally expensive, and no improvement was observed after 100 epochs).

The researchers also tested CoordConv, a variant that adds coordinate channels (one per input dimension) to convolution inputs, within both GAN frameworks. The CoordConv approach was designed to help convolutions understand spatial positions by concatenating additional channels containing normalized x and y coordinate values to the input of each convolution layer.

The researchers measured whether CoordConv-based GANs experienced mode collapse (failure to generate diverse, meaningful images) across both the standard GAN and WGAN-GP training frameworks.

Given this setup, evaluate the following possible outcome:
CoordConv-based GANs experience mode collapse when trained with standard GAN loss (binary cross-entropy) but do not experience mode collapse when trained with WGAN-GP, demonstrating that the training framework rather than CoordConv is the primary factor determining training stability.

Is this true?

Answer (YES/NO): NO